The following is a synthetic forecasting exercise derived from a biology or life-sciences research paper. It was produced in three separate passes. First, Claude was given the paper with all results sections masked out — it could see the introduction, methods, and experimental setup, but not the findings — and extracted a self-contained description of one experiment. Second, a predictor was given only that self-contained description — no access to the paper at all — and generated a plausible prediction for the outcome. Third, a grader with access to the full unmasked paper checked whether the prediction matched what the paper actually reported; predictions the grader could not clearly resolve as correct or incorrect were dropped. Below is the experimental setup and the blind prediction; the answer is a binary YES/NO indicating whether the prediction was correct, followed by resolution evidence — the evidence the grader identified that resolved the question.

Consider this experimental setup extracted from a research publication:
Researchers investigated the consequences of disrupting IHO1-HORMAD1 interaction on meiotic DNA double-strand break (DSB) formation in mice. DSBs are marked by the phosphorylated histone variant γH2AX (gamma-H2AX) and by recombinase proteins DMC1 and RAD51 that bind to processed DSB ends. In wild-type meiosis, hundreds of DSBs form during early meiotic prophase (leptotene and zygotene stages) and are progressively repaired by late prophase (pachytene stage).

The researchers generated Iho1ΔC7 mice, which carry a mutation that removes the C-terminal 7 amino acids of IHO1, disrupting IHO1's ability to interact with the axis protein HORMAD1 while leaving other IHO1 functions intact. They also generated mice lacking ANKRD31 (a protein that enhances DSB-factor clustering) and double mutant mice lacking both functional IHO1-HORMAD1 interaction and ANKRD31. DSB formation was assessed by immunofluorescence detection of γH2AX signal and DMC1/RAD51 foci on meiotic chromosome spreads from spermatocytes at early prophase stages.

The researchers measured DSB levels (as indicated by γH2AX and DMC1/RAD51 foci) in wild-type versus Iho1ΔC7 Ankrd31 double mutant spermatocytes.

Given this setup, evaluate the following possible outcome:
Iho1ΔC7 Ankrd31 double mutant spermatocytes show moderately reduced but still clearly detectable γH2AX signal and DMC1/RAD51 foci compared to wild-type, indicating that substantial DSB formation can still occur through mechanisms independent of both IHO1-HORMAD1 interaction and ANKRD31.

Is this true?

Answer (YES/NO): NO